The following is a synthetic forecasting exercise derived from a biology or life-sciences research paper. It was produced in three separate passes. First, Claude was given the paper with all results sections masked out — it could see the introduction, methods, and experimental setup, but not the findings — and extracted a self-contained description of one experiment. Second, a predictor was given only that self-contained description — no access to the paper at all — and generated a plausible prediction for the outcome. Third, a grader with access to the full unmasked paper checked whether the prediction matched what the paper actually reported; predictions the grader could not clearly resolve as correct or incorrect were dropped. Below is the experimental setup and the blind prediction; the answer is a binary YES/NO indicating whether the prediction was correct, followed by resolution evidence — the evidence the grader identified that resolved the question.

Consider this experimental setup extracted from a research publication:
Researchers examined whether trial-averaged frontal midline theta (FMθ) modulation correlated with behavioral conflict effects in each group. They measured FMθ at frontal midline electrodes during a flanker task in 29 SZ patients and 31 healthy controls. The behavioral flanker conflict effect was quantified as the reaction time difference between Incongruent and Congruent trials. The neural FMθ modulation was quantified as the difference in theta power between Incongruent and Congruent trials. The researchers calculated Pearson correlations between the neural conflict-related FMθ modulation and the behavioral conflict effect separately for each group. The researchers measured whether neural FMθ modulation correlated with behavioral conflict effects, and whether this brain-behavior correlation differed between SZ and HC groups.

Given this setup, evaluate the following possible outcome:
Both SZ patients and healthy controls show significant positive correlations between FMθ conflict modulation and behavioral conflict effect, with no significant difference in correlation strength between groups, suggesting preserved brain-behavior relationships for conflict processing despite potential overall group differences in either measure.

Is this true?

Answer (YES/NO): NO